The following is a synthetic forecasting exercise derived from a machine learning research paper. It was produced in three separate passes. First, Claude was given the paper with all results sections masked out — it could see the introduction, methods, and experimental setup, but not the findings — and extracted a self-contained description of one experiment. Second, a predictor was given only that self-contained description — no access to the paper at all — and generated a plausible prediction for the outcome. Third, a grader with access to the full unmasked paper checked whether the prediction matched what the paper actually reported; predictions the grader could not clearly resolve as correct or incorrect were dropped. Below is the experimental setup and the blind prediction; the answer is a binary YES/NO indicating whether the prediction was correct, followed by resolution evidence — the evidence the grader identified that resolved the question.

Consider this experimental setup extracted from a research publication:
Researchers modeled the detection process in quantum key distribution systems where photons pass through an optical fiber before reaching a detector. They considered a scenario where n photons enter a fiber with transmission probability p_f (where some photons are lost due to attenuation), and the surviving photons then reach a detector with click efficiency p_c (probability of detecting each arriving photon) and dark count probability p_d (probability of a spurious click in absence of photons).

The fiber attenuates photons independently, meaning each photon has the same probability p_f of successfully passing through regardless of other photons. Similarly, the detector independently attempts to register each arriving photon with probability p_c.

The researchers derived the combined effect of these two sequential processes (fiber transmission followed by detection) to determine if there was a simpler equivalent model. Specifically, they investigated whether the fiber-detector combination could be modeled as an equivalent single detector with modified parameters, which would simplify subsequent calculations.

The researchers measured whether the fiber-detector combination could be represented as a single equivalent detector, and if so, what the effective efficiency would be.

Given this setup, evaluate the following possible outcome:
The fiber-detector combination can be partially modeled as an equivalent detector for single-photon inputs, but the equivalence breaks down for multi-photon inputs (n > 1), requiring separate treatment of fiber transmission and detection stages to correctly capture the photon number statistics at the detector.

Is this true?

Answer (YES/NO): NO